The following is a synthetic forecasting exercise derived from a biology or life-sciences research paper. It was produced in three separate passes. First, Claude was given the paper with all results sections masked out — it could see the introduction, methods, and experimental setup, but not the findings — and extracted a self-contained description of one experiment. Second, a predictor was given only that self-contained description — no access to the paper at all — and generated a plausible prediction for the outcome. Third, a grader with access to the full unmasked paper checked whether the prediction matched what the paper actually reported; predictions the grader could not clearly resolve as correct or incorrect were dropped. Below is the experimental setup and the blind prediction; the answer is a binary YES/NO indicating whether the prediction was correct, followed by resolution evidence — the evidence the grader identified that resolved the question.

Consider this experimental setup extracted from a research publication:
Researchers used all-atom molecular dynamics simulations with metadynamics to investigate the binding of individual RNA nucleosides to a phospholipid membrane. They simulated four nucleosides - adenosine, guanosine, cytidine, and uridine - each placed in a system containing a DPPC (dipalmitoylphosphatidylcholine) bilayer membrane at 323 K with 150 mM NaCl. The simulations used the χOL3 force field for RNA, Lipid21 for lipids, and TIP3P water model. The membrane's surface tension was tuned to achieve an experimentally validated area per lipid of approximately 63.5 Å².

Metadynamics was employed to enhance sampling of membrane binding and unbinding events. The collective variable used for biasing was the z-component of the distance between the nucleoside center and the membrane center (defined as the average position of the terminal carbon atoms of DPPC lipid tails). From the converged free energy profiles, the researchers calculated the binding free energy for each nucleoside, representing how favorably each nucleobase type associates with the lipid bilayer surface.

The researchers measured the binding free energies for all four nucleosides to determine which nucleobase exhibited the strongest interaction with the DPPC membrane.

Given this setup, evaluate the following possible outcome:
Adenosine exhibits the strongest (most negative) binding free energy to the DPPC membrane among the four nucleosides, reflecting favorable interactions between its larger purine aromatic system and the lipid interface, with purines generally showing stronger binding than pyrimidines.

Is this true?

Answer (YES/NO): NO